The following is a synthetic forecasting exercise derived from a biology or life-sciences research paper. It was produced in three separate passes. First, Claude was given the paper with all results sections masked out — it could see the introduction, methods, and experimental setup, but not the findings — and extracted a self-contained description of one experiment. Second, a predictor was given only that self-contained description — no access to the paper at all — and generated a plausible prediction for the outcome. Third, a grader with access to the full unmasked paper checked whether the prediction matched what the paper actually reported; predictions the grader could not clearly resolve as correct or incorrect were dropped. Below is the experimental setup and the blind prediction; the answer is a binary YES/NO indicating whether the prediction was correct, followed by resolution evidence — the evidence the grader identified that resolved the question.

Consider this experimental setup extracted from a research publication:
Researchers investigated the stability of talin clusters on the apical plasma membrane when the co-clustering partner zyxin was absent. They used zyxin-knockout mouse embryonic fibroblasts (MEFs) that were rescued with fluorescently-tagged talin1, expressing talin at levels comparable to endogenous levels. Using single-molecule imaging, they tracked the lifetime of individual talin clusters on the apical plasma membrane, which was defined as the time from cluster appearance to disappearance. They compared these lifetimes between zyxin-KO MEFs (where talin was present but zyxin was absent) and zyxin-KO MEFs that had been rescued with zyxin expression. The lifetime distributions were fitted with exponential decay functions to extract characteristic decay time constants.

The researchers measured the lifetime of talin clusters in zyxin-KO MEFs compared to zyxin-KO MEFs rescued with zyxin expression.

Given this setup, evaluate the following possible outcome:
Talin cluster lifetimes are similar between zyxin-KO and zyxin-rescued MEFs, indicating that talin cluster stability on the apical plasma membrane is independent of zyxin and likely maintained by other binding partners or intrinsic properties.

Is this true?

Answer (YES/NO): NO